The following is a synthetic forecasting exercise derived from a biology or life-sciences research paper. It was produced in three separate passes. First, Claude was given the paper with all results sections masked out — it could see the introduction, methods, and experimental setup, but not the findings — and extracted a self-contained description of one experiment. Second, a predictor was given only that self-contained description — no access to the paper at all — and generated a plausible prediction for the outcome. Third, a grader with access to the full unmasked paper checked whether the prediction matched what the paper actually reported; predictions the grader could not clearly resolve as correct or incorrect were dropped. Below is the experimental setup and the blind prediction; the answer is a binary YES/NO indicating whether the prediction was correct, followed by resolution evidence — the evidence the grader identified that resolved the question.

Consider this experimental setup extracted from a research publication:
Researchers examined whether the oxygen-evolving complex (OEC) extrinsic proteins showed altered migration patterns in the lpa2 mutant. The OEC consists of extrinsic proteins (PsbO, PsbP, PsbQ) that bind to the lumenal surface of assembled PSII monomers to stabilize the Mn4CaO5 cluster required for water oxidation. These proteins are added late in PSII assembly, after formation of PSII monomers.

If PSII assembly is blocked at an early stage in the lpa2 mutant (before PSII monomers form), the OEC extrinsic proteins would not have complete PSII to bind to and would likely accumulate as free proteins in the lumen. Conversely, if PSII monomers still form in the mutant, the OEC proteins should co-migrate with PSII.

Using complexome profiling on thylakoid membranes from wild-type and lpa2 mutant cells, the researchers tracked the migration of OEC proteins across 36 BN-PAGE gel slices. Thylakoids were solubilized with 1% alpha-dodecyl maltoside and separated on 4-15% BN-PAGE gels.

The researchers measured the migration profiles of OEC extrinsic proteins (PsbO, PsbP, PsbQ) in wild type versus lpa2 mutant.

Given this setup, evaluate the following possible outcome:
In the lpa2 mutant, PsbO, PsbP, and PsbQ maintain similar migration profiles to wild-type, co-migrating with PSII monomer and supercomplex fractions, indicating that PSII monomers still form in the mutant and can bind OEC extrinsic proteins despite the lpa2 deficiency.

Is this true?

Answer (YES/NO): NO